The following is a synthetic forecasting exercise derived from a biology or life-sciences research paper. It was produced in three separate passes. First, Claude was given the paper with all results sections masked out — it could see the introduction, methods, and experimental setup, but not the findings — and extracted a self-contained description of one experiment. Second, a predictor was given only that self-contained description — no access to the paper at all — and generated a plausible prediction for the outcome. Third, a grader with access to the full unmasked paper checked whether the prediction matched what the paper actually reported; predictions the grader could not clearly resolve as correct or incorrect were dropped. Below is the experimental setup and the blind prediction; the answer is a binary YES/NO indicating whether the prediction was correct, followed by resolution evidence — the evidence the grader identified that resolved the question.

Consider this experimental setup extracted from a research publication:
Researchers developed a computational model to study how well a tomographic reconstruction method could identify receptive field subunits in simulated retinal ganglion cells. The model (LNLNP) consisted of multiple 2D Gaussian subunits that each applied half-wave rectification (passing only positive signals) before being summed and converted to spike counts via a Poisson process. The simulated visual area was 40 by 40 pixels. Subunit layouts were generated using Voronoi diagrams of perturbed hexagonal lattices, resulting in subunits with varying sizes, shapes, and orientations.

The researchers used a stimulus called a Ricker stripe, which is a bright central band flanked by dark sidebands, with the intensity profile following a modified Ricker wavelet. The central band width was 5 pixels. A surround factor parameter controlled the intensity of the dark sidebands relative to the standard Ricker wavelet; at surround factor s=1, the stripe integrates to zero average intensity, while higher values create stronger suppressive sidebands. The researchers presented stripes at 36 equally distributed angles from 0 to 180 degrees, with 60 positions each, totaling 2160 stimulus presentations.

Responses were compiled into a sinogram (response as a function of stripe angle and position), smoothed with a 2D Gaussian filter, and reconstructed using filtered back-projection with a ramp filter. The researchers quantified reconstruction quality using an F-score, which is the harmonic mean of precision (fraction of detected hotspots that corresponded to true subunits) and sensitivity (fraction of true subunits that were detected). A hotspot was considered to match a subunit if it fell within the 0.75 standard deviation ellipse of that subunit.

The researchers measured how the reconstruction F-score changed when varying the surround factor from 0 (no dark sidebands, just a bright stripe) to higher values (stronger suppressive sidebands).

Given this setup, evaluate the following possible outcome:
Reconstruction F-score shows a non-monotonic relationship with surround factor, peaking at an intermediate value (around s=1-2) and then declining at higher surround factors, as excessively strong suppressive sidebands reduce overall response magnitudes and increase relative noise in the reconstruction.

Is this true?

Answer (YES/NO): NO